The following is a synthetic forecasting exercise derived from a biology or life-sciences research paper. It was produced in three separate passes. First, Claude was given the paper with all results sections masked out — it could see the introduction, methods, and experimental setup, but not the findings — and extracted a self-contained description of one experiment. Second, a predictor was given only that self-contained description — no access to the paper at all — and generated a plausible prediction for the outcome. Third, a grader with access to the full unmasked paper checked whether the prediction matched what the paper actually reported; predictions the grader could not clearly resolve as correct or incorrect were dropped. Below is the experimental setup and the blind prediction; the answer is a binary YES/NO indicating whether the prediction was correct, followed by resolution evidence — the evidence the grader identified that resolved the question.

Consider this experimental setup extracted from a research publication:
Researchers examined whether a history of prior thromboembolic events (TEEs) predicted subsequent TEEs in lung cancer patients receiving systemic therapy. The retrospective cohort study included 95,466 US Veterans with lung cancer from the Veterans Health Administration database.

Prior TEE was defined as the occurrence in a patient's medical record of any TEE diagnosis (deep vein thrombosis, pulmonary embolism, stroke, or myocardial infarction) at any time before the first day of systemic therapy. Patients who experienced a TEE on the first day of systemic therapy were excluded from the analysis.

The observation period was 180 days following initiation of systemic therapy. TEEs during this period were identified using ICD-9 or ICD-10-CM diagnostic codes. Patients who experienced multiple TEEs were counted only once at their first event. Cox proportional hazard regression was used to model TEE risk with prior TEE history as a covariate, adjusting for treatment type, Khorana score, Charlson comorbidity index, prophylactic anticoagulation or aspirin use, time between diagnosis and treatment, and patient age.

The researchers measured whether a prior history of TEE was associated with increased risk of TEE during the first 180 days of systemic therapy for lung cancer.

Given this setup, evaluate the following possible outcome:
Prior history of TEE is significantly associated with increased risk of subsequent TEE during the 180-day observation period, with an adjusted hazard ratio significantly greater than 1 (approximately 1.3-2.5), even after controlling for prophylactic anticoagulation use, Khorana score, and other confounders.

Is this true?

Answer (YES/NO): NO